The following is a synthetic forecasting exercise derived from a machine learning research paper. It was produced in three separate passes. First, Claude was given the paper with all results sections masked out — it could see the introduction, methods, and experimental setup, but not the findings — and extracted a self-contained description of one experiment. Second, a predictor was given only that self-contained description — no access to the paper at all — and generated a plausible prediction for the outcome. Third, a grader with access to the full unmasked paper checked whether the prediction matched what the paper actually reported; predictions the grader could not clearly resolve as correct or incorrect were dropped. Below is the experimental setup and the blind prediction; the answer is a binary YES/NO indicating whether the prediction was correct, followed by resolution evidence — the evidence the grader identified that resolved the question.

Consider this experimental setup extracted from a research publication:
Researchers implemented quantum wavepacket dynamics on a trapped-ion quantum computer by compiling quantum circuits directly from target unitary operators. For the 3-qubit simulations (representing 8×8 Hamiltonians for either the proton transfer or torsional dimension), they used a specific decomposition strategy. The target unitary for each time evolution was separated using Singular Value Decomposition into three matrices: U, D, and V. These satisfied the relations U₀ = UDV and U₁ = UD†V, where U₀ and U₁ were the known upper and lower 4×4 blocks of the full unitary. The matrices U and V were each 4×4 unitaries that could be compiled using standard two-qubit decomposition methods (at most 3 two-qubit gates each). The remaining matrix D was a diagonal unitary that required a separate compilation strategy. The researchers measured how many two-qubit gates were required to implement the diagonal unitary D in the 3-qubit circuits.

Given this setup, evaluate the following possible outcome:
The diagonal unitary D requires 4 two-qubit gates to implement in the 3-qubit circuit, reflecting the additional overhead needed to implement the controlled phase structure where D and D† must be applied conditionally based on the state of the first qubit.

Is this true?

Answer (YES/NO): YES